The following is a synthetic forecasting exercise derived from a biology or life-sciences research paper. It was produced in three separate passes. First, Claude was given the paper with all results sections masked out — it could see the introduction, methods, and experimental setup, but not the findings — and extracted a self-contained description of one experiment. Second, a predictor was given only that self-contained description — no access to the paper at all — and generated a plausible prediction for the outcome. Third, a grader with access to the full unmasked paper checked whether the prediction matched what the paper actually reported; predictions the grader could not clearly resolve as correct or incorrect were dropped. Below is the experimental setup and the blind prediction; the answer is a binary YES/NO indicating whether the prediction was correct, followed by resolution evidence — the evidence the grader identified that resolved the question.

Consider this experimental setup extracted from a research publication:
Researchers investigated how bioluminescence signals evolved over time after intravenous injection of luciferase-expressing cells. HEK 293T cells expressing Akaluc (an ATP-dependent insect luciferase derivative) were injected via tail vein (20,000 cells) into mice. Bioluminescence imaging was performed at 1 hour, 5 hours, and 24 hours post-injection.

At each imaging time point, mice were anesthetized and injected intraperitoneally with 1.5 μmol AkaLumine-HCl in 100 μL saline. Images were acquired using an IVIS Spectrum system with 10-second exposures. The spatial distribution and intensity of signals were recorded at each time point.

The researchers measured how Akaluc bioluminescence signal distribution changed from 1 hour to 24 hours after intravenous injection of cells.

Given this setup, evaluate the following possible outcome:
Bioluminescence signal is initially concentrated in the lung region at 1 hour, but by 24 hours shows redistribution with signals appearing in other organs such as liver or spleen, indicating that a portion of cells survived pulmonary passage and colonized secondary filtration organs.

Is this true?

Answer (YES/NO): NO